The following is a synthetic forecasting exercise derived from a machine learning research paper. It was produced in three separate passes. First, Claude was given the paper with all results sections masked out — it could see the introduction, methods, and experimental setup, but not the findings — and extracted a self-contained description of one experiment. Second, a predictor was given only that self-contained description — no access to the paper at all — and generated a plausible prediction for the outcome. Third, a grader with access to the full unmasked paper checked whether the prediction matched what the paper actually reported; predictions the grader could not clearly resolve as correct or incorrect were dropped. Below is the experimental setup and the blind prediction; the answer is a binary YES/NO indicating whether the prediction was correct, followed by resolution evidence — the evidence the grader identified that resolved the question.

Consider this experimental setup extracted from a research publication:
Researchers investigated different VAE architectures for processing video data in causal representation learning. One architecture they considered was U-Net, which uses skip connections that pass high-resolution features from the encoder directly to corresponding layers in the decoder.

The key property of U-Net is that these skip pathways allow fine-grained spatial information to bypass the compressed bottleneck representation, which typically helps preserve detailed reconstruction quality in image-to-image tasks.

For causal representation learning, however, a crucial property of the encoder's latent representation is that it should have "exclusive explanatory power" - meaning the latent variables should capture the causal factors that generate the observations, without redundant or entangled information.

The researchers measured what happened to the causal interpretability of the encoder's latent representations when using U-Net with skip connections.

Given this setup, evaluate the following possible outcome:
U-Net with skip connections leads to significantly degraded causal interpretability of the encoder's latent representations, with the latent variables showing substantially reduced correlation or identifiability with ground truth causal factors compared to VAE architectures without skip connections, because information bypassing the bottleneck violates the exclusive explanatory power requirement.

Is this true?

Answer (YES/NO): YES